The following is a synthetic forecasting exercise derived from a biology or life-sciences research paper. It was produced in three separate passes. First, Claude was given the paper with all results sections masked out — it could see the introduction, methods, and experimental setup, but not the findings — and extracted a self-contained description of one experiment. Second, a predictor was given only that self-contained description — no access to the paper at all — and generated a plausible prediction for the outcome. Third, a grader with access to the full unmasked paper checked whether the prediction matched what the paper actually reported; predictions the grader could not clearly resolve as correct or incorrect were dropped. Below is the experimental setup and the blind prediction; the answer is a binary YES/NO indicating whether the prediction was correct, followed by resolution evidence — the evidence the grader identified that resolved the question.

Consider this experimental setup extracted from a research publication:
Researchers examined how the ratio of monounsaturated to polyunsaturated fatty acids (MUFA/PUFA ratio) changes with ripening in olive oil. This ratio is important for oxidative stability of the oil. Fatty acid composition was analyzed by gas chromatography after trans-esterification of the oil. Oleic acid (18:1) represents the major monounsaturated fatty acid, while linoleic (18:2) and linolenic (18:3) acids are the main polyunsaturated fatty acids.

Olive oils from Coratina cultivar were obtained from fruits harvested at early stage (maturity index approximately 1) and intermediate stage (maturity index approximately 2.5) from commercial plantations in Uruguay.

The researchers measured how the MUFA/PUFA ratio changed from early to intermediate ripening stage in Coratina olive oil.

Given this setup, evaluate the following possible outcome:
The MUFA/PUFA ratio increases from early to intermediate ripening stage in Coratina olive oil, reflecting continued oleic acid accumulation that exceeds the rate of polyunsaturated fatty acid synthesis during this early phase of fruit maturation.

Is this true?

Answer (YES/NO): NO